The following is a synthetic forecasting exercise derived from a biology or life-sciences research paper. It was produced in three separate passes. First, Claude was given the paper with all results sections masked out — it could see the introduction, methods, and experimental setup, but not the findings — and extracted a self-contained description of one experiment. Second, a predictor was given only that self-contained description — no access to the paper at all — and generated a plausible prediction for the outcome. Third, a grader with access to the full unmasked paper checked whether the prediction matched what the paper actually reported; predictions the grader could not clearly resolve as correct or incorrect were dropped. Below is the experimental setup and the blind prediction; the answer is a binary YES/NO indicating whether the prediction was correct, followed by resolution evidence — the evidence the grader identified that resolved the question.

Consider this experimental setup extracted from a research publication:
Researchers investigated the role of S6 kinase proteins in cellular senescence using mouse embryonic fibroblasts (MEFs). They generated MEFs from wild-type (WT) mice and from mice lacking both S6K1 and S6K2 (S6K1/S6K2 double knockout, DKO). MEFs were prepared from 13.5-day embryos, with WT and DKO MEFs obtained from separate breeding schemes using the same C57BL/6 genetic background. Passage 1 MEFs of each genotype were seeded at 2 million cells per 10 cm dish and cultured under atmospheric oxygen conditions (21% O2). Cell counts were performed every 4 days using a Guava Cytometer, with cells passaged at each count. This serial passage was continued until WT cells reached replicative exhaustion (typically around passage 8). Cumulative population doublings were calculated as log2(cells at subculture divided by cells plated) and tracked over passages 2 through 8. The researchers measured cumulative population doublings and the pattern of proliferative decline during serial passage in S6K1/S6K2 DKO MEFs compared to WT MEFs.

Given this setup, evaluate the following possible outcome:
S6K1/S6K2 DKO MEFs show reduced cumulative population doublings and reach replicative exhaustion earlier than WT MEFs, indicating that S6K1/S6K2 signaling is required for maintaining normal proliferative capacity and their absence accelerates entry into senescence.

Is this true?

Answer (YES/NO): YES